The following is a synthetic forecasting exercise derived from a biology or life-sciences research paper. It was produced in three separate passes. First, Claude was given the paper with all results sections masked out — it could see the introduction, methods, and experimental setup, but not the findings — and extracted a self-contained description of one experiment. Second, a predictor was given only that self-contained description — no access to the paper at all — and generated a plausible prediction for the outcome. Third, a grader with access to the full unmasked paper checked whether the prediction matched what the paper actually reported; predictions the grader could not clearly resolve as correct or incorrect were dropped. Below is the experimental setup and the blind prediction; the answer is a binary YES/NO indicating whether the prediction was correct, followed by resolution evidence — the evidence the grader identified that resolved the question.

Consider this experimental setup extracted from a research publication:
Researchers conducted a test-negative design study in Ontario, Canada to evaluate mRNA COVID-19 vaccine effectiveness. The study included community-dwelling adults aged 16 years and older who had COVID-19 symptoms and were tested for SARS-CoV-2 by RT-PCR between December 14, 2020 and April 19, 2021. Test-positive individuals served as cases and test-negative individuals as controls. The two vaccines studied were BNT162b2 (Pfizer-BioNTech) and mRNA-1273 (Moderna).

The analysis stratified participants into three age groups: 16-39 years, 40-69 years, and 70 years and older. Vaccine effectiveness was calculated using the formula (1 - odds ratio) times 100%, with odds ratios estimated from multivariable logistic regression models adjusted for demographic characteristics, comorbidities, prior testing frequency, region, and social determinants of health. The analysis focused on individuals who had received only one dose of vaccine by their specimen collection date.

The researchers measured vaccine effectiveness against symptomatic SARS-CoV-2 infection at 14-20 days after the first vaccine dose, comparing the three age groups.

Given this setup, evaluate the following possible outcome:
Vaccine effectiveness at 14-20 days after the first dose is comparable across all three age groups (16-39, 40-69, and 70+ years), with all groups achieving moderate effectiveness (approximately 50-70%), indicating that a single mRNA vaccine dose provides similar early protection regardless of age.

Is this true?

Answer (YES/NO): NO